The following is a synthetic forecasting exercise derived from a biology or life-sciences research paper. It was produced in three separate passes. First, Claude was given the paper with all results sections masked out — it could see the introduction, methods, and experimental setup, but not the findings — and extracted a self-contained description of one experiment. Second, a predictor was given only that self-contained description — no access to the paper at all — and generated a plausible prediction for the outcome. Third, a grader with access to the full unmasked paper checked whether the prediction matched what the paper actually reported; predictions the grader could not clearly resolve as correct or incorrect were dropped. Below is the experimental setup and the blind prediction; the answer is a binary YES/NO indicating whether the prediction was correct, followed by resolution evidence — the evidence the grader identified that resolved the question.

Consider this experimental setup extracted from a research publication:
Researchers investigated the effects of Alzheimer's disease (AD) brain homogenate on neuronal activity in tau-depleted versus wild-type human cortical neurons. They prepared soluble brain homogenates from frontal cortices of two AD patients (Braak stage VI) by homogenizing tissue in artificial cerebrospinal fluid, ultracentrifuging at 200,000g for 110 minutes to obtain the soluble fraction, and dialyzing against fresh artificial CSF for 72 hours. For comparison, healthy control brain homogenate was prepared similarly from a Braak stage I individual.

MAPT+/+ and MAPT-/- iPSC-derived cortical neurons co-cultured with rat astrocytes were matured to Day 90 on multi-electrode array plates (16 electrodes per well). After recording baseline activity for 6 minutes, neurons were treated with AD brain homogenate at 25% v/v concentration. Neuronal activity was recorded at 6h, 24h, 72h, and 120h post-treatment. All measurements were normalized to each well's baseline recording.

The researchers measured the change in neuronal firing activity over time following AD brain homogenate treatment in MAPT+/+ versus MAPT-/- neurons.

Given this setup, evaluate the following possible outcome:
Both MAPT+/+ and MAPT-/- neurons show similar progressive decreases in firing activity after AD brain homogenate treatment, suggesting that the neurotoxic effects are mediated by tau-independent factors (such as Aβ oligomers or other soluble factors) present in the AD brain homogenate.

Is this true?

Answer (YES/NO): NO